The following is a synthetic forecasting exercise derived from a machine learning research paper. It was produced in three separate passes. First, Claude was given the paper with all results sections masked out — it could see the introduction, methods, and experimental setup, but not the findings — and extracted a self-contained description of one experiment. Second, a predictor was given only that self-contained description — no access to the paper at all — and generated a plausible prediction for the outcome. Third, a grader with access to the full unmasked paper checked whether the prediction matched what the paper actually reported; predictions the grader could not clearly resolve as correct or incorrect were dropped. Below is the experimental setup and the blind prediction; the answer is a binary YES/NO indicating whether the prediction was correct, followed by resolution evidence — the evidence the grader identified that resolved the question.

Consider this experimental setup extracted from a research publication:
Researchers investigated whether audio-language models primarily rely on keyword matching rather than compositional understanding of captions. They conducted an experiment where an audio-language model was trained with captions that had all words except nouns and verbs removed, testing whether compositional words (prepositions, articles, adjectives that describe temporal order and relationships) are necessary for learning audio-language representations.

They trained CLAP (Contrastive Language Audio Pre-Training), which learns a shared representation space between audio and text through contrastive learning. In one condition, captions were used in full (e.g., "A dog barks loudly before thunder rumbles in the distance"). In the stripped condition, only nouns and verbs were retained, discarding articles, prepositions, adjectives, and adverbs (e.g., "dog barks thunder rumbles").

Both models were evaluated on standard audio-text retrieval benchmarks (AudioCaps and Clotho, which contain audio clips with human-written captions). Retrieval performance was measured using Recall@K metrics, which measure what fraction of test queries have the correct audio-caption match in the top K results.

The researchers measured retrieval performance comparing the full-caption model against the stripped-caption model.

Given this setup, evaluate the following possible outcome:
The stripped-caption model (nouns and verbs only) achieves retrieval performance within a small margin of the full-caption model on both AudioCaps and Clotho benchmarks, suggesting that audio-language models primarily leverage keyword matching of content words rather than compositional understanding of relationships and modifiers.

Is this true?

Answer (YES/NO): YES